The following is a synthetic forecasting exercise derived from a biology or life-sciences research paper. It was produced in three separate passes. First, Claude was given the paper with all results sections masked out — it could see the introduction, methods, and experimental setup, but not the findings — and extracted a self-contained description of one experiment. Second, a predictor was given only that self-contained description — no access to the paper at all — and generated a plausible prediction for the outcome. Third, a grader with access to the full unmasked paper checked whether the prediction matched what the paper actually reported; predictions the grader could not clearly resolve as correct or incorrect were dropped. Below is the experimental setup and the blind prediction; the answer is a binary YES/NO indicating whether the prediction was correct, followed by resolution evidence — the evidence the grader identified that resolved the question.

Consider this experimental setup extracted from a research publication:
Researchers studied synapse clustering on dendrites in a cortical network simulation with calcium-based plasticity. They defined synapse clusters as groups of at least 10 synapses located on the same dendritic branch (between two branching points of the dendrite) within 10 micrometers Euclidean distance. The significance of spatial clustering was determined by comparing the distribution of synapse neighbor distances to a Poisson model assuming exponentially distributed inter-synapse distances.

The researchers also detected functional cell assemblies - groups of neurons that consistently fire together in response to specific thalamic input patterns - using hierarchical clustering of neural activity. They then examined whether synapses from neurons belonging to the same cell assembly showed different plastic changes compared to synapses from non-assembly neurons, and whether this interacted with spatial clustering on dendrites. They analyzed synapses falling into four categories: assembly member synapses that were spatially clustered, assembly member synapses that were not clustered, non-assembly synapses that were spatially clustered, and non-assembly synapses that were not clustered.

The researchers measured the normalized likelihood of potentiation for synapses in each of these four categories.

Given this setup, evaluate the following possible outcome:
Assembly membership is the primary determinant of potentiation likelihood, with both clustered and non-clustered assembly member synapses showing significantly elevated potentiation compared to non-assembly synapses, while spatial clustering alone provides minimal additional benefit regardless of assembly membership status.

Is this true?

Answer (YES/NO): NO